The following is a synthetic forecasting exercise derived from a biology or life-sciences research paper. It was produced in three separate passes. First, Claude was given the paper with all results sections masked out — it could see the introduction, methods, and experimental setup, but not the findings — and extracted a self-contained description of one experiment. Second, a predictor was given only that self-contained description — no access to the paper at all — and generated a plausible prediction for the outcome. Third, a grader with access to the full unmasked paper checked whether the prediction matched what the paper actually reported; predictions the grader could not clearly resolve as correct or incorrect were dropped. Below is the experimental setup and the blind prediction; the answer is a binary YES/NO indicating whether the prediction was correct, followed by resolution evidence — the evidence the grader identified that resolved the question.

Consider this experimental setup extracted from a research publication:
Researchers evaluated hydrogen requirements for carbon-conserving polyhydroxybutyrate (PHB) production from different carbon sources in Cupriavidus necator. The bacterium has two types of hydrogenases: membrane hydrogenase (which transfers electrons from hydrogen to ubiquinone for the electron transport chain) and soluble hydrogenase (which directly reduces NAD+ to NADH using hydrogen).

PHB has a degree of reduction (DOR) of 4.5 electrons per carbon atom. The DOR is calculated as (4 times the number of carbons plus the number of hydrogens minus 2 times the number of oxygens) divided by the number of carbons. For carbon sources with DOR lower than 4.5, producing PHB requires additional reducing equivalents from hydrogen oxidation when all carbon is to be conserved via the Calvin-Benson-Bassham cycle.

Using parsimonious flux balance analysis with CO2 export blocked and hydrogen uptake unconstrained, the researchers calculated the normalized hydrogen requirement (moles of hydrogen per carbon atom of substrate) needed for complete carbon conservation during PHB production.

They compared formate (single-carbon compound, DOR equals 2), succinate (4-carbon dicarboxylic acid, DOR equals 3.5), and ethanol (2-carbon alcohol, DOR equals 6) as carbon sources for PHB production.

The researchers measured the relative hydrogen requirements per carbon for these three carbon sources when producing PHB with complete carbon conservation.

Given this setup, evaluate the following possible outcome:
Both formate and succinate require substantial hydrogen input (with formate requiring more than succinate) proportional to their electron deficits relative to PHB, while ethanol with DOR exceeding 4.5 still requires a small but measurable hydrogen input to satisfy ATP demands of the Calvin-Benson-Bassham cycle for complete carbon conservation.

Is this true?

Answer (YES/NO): NO